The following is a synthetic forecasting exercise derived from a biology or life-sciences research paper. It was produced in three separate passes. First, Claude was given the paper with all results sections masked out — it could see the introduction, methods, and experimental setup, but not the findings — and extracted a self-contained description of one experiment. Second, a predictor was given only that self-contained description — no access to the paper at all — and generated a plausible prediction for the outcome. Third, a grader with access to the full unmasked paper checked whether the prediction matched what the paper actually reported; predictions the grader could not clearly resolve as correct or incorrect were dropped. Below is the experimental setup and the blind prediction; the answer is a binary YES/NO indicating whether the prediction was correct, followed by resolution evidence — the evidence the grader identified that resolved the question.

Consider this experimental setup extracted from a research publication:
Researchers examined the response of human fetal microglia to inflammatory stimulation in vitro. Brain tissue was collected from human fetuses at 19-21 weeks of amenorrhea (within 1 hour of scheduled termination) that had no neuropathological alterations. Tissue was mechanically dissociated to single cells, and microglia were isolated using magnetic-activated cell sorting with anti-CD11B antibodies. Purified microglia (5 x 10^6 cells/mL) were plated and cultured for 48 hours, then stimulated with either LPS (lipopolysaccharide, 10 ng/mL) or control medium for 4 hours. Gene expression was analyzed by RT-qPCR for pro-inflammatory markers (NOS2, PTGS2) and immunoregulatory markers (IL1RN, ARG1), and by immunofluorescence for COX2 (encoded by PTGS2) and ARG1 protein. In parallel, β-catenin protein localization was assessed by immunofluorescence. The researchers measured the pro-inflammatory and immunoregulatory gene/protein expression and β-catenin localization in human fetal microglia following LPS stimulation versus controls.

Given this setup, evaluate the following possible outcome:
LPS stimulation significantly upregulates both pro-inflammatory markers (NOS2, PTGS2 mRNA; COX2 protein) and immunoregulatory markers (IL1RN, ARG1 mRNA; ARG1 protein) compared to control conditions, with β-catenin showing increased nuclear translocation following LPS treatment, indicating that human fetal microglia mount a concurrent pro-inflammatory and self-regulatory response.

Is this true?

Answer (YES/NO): NO